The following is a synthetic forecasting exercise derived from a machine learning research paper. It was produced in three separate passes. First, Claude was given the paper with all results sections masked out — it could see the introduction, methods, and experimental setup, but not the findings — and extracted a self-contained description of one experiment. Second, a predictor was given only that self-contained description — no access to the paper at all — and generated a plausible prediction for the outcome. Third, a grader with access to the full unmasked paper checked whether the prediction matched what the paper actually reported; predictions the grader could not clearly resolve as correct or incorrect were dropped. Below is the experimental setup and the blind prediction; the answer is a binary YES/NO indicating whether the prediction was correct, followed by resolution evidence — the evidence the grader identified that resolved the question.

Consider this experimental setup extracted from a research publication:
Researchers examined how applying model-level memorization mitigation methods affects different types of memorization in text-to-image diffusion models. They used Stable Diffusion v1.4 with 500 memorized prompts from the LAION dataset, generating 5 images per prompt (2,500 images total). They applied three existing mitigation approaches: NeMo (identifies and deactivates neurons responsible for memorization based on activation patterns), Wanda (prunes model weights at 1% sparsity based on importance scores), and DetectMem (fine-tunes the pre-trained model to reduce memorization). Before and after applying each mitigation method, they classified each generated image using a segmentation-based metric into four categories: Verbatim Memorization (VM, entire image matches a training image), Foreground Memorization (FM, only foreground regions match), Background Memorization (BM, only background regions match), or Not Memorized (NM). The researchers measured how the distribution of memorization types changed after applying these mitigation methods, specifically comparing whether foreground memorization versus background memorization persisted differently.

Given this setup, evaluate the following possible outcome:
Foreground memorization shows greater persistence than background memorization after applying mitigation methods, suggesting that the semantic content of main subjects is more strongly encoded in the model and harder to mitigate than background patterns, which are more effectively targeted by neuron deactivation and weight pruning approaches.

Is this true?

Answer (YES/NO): YES